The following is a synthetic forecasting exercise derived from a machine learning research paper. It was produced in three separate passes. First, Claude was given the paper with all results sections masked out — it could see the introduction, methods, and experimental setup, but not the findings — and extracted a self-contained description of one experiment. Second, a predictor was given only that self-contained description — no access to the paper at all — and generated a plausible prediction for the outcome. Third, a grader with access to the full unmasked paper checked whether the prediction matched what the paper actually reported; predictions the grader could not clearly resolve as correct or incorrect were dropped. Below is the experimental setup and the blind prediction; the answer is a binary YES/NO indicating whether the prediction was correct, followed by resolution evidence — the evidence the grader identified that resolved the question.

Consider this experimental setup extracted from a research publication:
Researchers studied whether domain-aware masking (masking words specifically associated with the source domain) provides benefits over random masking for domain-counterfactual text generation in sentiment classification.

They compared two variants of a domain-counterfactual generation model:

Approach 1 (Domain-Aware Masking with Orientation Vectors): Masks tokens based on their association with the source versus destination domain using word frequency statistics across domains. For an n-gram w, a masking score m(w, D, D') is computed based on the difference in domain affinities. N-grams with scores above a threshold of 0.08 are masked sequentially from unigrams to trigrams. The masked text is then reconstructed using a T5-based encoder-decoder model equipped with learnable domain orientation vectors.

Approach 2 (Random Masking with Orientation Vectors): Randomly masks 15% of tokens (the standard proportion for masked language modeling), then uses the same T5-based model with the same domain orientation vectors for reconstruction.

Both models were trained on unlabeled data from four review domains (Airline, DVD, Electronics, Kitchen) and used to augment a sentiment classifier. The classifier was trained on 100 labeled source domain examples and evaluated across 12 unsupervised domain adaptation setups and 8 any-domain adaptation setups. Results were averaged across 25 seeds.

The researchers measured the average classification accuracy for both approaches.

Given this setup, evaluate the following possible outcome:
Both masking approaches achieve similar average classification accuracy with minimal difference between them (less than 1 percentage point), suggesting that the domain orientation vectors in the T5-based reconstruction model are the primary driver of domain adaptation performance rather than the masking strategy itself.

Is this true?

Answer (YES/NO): NO